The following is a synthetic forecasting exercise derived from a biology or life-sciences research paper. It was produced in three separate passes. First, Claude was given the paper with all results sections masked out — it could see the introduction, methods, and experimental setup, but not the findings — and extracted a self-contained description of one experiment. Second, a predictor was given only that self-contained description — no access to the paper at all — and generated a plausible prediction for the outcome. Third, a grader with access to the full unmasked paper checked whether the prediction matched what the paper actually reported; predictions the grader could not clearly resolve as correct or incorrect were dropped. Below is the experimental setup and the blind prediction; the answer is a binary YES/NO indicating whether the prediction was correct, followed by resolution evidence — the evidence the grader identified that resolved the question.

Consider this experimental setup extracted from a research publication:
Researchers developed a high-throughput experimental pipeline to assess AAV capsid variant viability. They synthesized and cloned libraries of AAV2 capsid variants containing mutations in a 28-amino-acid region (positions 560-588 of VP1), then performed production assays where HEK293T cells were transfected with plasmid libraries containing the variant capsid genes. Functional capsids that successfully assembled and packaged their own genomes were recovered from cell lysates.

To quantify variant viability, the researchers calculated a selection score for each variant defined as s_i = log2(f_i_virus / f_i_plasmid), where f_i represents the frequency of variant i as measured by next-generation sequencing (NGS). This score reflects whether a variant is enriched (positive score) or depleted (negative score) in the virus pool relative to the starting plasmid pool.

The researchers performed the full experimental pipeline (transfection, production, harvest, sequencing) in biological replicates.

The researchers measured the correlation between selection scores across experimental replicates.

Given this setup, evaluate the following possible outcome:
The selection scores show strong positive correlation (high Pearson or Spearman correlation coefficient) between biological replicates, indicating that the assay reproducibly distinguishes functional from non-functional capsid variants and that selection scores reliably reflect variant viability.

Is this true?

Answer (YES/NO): YES